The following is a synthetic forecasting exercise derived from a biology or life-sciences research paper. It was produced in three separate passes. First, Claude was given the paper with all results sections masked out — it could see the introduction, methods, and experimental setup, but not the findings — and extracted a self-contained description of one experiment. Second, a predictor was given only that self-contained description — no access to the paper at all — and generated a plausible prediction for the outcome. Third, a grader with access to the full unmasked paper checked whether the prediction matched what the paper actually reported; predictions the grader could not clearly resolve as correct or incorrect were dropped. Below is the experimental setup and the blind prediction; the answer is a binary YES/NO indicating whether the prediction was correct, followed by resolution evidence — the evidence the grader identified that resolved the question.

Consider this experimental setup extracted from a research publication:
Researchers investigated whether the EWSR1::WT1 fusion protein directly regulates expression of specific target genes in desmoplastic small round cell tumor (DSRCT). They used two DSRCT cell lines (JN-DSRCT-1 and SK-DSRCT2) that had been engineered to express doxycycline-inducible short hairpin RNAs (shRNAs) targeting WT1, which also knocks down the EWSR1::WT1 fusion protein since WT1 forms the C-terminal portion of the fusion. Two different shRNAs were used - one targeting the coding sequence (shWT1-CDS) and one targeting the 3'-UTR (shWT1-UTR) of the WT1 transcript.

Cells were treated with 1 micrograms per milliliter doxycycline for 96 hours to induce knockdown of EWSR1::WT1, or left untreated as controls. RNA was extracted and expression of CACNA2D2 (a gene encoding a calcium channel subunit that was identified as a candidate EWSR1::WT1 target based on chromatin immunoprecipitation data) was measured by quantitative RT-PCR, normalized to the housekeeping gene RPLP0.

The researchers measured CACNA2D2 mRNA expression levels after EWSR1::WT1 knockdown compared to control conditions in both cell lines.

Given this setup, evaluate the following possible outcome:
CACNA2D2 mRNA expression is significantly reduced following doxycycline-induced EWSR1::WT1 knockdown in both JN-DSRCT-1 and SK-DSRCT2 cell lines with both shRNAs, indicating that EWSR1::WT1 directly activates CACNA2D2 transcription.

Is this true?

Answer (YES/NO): YES